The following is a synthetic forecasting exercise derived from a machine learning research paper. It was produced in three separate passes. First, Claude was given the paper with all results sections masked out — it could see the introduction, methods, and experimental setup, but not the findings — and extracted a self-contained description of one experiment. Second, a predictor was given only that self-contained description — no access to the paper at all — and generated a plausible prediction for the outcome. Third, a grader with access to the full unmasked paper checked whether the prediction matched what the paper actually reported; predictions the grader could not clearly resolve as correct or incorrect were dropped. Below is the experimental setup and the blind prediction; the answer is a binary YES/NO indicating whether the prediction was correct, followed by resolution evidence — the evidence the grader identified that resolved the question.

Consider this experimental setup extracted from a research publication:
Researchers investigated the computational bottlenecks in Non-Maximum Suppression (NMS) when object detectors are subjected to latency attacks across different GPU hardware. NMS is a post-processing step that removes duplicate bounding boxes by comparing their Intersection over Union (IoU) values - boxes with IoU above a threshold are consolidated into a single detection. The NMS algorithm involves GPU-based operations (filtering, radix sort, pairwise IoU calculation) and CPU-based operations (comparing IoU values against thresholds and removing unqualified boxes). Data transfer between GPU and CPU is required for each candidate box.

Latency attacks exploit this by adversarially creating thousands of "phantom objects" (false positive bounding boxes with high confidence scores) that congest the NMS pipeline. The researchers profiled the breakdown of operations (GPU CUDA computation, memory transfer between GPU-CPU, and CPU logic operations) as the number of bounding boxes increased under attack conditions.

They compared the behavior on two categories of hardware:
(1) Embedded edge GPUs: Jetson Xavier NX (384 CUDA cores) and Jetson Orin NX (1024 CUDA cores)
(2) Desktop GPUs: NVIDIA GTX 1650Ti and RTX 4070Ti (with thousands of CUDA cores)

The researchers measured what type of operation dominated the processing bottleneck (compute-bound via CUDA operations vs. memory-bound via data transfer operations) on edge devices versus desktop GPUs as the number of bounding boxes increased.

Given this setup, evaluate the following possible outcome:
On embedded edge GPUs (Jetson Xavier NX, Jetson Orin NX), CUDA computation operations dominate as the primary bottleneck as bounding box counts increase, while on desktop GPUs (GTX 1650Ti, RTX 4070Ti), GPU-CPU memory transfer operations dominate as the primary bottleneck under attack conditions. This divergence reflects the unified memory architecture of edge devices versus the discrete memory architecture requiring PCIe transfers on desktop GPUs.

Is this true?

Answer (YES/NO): YES